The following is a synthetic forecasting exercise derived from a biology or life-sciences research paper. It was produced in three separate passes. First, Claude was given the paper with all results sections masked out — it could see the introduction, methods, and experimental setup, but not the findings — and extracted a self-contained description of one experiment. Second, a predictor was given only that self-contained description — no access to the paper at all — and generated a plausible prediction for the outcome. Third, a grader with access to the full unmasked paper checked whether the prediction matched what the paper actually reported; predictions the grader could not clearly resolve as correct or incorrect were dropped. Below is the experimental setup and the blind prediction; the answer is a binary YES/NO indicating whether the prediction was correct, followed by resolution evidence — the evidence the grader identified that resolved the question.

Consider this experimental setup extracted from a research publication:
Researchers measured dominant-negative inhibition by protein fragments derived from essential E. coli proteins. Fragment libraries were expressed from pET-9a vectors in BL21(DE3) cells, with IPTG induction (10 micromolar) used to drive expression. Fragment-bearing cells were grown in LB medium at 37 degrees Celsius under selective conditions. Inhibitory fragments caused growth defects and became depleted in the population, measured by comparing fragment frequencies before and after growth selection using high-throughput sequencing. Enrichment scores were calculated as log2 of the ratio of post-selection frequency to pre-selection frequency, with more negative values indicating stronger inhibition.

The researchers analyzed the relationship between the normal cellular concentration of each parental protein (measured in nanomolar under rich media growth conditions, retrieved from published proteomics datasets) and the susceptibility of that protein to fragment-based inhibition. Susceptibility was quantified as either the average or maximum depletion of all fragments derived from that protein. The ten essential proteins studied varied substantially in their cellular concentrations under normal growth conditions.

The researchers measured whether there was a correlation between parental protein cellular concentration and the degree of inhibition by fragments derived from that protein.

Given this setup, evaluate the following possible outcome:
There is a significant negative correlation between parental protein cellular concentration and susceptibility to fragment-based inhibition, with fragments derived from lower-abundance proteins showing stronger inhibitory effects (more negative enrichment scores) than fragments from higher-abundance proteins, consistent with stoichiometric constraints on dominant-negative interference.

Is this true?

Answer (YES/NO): YES